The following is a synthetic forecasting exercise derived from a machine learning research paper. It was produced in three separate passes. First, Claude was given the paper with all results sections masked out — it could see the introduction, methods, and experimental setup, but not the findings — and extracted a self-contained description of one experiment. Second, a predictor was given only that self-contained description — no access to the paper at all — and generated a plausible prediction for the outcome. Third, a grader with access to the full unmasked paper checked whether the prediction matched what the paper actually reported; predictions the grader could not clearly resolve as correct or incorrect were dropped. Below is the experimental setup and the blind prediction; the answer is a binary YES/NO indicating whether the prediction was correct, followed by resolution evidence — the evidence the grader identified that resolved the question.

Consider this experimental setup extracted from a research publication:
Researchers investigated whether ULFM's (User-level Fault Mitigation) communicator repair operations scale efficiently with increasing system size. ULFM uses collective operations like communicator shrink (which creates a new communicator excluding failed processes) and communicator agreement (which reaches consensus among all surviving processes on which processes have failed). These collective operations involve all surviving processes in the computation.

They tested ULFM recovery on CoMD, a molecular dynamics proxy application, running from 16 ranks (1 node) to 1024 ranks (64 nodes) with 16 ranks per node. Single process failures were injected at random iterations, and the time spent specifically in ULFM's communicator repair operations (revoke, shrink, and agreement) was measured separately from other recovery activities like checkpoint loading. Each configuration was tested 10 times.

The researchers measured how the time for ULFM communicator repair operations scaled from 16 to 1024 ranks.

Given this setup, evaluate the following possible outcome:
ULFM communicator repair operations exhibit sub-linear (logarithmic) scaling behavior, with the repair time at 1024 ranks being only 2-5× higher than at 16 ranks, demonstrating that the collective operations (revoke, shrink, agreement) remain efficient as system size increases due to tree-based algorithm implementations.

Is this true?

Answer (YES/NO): NO